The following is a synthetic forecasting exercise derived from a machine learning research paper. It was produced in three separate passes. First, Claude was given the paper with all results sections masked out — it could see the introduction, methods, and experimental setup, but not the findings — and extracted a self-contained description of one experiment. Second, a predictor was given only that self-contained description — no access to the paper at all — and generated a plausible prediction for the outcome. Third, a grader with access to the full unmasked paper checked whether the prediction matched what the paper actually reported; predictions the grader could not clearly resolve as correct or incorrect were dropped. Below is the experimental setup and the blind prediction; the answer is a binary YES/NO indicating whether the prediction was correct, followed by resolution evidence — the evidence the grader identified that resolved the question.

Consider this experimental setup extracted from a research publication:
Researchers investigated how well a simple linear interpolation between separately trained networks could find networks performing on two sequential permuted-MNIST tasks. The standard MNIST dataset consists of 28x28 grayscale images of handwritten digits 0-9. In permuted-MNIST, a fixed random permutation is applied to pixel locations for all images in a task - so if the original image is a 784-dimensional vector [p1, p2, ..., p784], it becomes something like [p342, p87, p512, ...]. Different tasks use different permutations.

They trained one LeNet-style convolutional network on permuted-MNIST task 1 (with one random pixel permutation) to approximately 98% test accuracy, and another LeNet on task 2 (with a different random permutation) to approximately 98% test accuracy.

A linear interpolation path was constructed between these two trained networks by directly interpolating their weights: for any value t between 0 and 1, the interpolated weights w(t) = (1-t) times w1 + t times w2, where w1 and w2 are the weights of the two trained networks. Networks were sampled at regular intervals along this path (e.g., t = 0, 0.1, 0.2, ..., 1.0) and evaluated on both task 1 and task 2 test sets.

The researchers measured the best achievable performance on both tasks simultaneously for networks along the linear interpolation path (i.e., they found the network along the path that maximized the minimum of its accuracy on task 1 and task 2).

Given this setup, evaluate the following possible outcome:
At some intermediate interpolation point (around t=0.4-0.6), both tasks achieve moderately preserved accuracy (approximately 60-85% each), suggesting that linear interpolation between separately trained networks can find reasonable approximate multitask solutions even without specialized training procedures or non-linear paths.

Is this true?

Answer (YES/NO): YES